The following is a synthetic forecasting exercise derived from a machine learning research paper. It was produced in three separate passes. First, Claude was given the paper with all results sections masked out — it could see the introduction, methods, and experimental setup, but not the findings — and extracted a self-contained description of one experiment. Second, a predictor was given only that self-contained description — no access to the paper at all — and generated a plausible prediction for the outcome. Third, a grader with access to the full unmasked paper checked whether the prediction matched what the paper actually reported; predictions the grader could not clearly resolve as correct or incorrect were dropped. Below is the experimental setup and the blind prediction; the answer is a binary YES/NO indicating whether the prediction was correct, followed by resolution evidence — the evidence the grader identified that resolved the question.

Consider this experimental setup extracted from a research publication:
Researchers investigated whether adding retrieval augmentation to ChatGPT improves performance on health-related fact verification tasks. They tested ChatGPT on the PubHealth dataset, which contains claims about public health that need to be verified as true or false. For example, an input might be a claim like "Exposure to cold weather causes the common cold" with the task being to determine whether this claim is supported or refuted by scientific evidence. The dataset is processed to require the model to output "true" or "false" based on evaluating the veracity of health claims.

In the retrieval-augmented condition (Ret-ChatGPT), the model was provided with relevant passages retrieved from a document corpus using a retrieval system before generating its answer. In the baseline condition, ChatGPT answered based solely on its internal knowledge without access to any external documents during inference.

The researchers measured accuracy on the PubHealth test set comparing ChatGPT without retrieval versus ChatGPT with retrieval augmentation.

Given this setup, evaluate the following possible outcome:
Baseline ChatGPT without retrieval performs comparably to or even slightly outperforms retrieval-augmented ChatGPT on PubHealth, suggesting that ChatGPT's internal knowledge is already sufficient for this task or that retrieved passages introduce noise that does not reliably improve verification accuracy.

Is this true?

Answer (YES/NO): YES